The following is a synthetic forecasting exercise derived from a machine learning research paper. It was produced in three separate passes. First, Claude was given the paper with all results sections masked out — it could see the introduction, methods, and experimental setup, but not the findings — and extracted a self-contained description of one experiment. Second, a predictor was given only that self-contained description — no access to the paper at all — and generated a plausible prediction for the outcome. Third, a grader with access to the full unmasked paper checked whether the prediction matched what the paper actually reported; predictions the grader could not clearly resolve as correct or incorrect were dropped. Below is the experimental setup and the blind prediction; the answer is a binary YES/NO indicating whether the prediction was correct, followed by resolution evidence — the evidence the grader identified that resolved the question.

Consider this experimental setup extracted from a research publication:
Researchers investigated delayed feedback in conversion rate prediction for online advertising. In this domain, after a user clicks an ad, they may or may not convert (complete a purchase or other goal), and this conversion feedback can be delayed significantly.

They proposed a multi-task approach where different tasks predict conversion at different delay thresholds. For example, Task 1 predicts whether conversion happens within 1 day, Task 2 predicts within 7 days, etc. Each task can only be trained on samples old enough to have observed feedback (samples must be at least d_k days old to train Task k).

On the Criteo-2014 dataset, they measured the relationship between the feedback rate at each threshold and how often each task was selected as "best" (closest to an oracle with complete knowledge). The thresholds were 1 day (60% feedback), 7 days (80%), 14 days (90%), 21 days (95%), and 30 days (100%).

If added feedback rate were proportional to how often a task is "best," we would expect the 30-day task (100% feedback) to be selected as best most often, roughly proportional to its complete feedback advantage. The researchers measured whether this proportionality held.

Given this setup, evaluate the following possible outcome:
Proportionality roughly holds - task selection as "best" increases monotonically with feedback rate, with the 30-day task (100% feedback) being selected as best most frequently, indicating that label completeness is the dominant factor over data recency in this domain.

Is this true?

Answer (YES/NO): NO